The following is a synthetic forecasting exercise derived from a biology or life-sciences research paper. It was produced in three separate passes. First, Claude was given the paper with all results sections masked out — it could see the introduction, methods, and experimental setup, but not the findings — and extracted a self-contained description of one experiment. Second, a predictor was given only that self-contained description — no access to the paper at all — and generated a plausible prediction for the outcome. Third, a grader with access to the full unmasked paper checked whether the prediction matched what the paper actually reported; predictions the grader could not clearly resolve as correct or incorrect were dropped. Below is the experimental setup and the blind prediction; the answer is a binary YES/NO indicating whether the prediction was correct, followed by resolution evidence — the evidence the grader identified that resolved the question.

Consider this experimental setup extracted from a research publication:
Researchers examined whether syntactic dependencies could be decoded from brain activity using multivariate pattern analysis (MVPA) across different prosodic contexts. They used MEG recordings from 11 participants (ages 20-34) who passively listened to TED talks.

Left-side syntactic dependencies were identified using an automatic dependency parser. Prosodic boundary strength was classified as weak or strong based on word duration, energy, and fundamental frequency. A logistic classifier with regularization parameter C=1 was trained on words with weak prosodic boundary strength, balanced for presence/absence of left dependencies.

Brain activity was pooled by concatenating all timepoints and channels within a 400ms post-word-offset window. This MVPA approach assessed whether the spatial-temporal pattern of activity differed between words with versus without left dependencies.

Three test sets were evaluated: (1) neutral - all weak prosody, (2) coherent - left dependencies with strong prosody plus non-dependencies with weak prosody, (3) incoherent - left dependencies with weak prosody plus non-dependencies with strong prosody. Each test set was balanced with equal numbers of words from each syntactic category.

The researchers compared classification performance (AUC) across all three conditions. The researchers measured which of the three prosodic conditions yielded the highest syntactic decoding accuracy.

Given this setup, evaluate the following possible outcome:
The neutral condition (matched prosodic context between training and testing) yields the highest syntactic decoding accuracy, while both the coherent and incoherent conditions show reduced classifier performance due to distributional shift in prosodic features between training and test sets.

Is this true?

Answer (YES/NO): NO